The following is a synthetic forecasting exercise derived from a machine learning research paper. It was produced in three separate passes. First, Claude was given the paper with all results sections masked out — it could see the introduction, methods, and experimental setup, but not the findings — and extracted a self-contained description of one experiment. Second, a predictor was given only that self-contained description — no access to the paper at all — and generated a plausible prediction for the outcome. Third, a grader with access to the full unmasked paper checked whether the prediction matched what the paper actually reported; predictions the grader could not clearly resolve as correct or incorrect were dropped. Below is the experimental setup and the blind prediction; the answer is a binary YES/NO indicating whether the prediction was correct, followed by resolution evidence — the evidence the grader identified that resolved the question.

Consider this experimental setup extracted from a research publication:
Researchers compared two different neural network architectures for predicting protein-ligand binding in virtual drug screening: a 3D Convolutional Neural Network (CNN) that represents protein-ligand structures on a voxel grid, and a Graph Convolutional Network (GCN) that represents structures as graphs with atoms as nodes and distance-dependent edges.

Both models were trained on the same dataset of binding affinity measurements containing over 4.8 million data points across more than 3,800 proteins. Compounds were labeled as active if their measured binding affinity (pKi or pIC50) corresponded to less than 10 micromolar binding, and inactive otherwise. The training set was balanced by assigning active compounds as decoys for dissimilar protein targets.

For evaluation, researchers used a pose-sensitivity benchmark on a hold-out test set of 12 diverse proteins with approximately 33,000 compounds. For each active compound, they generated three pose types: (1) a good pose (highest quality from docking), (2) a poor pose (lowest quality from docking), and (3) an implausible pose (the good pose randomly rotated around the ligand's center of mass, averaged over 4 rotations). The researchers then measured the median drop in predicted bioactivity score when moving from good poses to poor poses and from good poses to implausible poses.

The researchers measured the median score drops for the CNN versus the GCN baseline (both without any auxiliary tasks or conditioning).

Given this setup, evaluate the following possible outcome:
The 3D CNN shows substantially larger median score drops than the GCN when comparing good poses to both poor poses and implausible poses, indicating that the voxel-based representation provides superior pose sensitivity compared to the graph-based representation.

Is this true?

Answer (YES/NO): NO